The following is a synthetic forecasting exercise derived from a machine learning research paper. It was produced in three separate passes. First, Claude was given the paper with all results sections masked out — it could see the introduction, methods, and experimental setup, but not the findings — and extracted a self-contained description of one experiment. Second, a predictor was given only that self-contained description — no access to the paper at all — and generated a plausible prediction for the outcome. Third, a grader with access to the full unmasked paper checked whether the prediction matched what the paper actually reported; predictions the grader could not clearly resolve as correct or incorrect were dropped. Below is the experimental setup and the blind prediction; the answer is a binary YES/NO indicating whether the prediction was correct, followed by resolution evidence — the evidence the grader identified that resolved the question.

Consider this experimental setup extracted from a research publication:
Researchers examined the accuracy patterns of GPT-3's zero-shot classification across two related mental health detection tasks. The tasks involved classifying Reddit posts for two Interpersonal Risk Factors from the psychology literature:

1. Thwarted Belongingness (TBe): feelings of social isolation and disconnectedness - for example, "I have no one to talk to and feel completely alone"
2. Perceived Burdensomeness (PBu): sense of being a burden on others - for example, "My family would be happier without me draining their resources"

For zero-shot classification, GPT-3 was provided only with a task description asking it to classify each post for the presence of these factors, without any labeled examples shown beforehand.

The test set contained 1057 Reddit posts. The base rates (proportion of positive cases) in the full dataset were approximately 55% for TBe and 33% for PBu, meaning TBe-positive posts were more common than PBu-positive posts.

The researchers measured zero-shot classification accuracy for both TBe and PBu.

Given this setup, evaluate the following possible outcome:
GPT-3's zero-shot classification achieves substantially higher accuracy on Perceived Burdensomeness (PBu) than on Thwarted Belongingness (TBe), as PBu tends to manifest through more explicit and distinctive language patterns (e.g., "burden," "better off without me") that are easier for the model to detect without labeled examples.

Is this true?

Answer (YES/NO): YES